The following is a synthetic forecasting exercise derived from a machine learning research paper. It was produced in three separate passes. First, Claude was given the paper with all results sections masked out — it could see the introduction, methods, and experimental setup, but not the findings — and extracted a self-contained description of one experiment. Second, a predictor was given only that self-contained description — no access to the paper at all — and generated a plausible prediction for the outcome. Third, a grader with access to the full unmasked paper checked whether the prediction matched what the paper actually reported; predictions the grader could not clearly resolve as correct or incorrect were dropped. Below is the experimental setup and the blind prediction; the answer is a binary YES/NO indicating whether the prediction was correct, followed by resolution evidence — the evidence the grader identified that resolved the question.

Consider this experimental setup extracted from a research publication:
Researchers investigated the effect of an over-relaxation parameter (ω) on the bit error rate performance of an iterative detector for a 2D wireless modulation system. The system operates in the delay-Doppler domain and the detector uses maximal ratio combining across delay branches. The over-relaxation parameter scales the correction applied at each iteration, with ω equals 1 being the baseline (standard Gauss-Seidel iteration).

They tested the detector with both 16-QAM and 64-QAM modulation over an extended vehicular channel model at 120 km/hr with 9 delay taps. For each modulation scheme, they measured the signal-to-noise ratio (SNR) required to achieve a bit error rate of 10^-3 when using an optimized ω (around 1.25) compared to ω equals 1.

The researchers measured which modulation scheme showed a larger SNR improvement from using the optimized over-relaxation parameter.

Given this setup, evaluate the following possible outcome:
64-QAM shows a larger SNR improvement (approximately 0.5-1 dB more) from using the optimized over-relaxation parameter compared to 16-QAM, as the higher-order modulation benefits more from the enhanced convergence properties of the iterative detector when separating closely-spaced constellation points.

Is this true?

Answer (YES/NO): NO